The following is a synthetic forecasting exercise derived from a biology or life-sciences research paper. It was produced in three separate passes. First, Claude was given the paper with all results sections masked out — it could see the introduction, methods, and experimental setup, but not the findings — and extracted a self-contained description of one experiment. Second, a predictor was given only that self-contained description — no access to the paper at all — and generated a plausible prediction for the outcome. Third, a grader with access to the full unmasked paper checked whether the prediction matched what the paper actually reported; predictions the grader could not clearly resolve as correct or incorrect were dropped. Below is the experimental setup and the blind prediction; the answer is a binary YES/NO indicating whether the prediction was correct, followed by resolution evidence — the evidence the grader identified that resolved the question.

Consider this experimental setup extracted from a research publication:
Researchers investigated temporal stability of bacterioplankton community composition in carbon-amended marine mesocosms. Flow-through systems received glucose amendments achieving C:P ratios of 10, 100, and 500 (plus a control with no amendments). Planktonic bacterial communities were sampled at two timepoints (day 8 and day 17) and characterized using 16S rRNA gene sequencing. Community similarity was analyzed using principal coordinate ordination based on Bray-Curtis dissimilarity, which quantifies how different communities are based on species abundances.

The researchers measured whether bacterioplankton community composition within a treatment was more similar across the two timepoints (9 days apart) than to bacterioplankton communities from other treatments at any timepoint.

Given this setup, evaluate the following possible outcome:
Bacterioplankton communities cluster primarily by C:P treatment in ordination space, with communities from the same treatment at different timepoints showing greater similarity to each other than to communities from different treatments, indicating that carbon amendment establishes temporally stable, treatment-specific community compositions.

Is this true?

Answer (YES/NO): YES